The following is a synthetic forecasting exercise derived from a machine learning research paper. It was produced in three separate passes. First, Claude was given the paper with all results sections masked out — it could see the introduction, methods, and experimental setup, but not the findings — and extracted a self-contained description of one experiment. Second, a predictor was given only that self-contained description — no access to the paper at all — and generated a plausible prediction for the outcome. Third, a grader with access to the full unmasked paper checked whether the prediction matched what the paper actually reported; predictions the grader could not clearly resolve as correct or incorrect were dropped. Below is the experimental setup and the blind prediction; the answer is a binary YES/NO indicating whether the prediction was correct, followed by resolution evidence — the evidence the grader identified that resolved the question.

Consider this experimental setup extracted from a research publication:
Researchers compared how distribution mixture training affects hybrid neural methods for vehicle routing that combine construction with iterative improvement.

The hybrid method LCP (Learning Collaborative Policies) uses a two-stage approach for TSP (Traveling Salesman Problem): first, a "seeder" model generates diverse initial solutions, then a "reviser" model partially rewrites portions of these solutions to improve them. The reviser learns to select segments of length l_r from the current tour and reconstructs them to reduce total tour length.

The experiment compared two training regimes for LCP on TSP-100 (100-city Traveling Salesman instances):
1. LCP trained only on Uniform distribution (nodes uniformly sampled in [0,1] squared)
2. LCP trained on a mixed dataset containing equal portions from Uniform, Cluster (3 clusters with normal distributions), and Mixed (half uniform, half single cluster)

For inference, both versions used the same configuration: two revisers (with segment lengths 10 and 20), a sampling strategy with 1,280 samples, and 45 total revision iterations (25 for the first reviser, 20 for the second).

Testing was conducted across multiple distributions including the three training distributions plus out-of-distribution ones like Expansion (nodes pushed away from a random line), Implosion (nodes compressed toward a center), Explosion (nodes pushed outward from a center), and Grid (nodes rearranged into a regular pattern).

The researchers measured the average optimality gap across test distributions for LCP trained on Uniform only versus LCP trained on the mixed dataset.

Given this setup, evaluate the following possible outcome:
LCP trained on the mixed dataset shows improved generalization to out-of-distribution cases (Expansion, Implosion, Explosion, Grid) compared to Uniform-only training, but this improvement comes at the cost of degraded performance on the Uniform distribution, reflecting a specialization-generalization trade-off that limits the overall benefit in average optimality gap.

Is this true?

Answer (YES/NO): NO